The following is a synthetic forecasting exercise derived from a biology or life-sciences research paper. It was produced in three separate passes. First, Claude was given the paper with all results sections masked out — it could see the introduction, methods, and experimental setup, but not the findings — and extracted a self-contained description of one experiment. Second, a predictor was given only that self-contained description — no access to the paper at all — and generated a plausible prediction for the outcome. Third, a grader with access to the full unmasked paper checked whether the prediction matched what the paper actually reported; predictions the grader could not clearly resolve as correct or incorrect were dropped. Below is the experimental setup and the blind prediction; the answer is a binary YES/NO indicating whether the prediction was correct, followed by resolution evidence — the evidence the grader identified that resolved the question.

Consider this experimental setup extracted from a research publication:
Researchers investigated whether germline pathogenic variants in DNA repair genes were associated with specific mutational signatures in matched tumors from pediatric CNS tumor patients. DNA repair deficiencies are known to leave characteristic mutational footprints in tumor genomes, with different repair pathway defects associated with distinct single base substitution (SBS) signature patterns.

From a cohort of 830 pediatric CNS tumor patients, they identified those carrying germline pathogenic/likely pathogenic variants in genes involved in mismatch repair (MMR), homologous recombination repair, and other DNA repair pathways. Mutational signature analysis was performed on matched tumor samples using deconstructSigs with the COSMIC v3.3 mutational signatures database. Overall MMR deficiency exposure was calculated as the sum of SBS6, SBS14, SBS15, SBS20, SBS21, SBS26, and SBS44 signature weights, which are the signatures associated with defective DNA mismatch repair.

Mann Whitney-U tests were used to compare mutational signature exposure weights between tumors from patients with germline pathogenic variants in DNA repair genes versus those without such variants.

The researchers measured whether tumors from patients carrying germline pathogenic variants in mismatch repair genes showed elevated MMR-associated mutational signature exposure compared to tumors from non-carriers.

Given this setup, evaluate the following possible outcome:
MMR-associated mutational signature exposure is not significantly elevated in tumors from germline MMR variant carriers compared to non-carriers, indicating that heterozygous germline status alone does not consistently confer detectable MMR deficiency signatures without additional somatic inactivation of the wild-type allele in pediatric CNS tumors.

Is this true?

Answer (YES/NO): NO